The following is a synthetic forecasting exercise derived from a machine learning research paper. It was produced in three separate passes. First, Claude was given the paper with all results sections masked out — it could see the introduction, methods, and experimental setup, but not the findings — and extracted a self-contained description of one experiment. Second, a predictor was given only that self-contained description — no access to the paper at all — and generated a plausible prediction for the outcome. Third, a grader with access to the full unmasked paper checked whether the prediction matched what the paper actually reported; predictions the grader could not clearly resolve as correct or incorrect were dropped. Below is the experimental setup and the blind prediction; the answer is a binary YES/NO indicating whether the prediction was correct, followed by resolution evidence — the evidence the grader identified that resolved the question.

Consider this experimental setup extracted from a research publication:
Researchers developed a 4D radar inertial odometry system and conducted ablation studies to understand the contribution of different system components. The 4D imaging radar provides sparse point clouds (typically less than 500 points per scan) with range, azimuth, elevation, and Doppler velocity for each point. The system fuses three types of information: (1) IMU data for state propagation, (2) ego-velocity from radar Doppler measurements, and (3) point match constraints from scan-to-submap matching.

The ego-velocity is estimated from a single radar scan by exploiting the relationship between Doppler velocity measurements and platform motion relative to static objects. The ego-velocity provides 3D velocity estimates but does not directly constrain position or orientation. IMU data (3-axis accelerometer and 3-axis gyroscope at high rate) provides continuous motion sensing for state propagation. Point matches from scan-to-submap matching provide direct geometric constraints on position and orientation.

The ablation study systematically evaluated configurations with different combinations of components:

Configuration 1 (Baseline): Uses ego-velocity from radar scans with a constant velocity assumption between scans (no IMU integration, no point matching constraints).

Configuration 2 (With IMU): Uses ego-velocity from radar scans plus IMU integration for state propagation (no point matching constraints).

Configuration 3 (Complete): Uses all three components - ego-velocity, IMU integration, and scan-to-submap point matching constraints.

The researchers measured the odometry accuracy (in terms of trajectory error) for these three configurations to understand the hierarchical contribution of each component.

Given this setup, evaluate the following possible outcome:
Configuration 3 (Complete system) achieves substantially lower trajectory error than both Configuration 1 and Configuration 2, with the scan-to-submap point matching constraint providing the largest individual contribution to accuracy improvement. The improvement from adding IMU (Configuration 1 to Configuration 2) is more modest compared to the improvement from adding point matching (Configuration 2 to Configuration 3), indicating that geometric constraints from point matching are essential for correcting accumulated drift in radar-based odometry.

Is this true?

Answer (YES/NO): NO